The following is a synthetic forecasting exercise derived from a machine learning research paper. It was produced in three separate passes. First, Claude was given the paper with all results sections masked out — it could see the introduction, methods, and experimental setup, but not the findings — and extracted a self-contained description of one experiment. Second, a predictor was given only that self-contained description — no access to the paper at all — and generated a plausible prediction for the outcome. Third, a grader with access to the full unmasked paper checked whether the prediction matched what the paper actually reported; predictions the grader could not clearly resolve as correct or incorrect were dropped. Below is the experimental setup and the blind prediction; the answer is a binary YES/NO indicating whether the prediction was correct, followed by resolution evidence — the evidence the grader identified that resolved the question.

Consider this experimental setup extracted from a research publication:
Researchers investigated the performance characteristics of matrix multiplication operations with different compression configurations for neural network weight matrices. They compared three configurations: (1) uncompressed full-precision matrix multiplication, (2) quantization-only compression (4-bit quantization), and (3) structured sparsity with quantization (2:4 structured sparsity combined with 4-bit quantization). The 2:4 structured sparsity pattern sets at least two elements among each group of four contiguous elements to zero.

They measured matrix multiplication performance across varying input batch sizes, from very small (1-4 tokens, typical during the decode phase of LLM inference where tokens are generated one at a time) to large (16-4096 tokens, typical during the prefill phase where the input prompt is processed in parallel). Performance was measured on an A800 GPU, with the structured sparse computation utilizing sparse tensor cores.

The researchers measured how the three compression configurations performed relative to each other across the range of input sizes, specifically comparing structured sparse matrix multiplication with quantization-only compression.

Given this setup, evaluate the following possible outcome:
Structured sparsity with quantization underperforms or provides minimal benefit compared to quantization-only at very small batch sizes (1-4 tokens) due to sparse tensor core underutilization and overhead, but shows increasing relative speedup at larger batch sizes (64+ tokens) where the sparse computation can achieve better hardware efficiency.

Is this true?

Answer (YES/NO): NO